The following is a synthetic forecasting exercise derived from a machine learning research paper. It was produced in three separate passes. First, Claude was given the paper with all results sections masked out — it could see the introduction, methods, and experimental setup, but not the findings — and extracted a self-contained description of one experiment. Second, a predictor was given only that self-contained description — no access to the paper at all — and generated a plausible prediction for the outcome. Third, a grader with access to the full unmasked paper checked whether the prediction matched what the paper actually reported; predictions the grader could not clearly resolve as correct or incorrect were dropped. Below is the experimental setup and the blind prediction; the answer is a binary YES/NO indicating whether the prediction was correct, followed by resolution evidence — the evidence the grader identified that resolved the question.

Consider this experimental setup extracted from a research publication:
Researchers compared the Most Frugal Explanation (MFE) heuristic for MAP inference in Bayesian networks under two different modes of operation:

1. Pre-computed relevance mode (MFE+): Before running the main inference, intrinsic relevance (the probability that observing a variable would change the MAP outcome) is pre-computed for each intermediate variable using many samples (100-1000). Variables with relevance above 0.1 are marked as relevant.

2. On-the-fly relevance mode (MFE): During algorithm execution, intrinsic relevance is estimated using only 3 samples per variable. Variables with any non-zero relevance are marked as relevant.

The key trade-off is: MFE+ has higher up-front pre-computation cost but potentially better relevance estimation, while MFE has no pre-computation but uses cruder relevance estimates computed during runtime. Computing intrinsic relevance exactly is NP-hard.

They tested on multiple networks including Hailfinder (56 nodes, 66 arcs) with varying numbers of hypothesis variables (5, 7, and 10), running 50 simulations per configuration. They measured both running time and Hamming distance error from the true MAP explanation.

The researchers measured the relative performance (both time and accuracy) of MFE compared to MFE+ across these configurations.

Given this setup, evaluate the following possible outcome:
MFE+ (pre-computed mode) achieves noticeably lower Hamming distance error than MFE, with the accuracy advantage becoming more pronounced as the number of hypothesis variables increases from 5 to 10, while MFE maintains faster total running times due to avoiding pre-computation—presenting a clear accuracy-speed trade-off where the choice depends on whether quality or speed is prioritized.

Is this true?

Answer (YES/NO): NO